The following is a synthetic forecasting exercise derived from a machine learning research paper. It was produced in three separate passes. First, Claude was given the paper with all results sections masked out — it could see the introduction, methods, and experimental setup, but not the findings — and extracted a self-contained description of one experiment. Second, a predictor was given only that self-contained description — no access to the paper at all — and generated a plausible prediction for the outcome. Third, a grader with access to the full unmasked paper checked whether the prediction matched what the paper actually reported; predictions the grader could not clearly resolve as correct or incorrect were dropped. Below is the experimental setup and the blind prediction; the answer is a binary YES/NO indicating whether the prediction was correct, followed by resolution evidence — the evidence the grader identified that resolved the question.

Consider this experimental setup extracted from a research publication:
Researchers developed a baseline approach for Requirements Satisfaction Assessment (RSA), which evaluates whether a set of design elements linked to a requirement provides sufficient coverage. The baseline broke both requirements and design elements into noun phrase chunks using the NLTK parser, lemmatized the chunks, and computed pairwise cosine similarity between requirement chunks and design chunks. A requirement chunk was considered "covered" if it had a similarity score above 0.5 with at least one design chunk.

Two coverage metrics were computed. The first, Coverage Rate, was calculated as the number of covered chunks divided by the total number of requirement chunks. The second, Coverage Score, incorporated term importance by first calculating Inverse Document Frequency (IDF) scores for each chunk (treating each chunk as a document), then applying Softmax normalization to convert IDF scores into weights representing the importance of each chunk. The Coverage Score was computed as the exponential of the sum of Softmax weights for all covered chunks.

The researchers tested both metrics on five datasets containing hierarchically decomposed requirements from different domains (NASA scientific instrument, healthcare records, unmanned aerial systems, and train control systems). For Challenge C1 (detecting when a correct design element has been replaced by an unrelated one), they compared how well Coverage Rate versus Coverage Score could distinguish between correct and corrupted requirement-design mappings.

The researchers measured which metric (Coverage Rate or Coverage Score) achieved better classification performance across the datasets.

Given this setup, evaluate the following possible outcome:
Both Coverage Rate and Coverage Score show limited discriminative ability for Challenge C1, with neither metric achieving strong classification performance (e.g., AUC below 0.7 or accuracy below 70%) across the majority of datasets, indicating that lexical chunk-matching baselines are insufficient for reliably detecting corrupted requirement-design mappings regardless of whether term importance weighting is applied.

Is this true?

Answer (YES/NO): YES